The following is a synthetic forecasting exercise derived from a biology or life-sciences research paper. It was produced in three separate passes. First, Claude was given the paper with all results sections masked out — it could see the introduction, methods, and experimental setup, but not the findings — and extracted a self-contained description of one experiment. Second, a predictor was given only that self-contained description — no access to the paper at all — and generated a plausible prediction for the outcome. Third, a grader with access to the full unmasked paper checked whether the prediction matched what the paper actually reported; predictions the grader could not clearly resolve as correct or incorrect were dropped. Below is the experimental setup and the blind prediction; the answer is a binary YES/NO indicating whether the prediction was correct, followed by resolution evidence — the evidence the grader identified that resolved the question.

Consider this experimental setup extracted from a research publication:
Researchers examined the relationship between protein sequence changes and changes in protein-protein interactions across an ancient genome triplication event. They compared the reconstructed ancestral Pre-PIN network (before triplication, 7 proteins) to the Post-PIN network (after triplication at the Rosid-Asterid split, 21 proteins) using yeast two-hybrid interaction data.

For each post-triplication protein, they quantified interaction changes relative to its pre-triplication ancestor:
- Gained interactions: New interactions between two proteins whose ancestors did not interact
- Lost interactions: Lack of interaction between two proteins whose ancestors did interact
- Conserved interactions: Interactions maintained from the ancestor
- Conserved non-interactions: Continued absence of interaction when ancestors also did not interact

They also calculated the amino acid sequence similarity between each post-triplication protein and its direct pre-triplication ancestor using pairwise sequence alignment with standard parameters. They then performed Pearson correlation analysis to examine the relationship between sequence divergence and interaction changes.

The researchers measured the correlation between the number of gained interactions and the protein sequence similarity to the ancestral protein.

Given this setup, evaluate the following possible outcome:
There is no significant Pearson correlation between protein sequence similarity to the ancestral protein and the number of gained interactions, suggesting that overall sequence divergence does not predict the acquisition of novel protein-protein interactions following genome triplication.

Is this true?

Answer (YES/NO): YES